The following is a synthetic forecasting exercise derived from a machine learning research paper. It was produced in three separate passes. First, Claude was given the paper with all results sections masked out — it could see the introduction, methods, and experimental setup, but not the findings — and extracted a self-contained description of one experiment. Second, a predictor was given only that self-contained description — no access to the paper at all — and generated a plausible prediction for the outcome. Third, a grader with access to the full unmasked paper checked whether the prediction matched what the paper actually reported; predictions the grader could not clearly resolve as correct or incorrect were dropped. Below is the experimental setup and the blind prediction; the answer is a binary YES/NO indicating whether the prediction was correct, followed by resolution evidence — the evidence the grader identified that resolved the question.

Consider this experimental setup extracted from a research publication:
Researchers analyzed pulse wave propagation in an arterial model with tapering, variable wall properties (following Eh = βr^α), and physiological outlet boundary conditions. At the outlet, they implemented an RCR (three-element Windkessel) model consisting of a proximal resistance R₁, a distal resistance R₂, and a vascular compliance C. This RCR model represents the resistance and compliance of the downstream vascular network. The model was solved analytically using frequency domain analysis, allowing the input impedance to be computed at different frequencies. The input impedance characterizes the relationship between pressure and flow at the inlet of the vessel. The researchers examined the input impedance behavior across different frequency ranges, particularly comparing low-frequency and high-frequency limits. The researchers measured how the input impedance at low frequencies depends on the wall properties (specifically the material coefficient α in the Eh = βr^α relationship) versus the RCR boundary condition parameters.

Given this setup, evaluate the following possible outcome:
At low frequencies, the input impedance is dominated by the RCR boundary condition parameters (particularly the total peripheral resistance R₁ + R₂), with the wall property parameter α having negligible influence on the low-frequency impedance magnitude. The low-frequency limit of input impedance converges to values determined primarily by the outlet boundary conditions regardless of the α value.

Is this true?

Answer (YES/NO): YES